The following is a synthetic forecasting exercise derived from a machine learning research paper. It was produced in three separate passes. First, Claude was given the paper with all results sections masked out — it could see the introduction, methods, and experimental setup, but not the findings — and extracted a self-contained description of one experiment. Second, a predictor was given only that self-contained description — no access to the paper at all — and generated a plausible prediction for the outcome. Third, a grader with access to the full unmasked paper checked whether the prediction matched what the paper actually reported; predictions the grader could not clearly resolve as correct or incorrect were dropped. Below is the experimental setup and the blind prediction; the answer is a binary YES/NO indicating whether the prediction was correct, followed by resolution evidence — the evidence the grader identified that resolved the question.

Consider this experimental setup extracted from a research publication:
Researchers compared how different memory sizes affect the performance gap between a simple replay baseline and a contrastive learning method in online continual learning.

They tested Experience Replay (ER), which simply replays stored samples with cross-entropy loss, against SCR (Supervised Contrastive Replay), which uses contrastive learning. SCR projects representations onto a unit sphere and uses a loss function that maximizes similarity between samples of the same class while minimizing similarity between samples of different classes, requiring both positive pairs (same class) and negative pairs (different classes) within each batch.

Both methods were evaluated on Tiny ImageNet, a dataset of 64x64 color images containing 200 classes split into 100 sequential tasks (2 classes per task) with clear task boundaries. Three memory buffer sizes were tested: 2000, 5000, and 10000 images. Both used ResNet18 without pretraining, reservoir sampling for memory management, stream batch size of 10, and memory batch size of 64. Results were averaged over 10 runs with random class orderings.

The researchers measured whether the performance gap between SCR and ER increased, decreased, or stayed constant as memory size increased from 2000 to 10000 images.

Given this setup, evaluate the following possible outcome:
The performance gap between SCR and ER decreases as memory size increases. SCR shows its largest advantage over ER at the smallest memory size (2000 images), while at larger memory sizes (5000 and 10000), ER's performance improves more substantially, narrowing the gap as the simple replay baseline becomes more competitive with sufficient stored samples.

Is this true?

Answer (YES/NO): YES